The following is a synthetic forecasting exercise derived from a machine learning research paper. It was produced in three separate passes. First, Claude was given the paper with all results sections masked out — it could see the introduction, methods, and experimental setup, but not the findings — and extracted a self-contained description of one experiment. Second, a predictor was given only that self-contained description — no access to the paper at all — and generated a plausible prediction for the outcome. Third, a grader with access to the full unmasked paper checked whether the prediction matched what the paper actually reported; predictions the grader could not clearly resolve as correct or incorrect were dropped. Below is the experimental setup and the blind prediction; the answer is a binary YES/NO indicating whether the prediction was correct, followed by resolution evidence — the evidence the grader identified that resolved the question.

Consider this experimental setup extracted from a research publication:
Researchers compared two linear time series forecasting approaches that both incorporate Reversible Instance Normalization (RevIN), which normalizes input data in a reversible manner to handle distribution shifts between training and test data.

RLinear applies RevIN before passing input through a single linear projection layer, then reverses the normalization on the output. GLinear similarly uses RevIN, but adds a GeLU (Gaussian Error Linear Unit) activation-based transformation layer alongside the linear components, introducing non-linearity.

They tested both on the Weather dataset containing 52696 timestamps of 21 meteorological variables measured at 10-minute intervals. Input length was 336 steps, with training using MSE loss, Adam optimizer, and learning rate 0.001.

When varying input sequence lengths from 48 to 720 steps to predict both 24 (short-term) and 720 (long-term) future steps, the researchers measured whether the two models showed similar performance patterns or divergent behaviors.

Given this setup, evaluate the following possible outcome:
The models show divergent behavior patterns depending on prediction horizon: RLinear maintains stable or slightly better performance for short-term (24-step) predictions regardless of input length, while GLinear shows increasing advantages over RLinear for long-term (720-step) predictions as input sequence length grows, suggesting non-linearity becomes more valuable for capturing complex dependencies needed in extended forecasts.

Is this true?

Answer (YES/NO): NO